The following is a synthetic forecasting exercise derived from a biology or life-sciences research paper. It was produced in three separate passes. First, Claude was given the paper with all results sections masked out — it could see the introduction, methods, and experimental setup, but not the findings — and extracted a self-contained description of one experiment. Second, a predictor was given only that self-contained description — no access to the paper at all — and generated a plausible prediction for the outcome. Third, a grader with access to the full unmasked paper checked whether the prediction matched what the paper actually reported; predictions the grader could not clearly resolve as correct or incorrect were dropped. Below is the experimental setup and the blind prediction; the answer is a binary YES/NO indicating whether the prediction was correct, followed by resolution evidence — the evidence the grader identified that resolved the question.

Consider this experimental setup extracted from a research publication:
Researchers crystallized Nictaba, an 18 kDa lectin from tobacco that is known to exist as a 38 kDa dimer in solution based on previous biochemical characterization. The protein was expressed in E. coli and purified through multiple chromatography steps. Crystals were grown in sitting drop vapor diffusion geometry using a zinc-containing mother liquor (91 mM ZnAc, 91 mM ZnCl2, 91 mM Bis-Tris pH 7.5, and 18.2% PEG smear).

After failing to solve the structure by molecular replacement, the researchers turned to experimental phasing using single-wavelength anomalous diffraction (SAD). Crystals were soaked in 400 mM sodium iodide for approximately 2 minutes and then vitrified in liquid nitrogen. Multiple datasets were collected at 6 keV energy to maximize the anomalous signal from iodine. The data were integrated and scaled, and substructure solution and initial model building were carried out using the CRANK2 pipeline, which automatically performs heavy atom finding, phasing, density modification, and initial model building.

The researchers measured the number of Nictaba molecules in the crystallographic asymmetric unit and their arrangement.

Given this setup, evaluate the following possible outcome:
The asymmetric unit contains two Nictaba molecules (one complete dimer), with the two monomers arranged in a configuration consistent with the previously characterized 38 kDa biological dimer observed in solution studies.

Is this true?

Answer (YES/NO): NO